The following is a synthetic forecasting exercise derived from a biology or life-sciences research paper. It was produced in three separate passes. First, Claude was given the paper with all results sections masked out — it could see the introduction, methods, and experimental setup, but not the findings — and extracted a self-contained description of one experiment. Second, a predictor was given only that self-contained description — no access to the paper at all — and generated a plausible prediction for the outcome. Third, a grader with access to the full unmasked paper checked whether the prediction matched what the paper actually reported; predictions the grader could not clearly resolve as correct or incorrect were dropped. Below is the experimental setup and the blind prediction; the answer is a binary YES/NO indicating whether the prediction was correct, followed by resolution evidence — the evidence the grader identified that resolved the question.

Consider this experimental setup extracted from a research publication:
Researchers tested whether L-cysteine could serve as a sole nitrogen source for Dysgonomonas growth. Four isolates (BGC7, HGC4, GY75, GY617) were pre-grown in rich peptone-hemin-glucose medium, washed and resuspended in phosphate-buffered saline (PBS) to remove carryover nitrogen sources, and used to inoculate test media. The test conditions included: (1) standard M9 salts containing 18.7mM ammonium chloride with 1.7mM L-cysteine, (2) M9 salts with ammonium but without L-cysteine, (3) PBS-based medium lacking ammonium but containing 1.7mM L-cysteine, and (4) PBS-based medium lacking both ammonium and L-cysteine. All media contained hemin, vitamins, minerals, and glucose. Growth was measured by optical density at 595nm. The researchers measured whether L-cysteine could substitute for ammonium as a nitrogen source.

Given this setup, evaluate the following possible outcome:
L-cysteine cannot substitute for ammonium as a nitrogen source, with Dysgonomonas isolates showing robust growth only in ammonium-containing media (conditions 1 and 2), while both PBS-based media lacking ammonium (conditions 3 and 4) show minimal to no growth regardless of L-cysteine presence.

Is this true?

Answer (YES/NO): NO